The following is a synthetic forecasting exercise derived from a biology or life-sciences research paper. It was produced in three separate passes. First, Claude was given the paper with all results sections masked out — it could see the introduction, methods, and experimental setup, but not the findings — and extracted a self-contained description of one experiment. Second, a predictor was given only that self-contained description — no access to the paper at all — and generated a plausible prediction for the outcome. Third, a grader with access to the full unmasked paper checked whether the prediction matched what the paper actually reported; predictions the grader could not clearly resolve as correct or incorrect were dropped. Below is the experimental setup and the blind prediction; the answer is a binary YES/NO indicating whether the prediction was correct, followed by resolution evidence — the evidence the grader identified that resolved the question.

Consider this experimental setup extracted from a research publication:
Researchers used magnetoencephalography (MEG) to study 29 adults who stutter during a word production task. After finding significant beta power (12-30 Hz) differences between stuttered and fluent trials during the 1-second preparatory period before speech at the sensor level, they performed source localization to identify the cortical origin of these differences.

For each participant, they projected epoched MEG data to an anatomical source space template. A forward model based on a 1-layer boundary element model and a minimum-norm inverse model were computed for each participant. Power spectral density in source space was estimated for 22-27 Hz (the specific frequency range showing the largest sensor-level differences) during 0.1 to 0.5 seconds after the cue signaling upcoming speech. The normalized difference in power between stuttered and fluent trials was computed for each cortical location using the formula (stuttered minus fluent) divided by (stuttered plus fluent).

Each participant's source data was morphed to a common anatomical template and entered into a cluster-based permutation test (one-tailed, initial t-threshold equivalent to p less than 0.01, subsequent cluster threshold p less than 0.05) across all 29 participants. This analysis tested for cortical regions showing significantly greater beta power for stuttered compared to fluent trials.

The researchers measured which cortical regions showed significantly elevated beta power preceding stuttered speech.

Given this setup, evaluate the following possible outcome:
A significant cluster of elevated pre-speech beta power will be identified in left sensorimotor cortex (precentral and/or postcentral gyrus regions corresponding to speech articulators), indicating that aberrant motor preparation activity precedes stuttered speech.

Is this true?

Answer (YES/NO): NO